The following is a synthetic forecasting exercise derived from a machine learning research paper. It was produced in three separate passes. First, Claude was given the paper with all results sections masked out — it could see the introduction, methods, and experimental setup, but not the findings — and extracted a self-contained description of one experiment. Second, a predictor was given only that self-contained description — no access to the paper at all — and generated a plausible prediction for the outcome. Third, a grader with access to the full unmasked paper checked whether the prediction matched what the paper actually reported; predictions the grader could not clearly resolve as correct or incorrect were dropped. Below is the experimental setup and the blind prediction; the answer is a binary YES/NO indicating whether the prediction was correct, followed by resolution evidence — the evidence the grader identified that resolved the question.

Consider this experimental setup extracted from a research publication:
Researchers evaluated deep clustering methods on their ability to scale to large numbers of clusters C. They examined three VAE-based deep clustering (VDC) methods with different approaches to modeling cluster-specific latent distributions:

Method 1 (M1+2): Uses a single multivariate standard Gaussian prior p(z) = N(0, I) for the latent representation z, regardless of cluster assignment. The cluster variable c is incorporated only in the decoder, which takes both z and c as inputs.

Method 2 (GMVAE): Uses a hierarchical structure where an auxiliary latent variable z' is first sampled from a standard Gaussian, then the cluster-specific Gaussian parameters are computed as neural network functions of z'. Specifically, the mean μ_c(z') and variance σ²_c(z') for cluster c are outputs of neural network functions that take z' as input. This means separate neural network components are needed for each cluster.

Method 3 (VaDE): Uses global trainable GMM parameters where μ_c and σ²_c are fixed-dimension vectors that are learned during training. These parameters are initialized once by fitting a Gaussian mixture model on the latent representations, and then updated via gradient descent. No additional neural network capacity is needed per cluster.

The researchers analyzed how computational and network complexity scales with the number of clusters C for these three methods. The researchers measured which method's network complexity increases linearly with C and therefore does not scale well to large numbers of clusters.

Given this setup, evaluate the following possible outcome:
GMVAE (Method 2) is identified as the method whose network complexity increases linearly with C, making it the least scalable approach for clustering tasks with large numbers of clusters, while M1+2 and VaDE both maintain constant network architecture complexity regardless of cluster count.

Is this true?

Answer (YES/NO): YES